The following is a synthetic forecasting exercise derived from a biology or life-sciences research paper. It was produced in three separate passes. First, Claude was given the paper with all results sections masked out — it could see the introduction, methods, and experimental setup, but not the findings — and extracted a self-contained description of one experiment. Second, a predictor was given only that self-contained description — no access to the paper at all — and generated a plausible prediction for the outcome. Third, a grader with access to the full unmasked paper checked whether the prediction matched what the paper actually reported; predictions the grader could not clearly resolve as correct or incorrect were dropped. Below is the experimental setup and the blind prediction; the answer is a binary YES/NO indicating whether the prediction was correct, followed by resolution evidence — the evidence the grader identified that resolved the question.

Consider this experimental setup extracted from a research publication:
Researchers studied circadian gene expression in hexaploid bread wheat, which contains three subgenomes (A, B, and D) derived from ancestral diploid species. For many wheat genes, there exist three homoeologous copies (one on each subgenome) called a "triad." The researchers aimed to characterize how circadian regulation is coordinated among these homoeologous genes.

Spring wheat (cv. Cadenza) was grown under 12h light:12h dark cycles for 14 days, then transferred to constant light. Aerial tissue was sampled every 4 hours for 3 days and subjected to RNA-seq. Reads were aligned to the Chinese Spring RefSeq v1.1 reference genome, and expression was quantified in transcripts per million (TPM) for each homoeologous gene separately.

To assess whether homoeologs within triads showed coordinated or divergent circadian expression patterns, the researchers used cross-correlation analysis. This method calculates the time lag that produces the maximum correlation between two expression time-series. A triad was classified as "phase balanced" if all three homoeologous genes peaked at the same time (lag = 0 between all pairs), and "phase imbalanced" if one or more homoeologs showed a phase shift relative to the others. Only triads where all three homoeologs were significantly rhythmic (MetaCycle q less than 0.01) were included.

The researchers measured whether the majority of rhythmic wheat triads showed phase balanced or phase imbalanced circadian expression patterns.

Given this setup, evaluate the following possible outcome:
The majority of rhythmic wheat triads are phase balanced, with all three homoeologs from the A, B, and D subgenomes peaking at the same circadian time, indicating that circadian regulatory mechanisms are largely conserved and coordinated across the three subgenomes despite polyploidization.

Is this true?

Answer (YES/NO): YES